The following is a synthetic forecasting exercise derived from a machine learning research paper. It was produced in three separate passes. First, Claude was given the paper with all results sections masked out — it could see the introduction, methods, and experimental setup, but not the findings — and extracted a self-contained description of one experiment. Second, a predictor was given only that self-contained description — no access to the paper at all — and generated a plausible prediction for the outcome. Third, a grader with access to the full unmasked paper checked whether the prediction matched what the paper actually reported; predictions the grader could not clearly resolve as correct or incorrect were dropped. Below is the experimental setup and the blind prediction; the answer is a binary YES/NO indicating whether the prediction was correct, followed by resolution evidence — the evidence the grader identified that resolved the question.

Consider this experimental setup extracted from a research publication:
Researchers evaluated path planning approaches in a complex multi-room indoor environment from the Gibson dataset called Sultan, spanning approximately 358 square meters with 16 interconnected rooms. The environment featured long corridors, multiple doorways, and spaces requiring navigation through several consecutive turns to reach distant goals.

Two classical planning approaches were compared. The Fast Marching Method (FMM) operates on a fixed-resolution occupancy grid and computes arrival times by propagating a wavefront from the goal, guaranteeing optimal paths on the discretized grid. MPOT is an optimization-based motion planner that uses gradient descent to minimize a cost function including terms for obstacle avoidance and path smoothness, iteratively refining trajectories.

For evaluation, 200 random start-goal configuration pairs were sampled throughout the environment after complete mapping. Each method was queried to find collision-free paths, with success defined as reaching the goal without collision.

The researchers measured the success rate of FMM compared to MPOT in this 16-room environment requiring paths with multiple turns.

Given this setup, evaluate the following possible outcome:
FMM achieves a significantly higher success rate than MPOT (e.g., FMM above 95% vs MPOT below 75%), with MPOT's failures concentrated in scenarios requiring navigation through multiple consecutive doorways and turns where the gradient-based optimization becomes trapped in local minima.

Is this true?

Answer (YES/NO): NO